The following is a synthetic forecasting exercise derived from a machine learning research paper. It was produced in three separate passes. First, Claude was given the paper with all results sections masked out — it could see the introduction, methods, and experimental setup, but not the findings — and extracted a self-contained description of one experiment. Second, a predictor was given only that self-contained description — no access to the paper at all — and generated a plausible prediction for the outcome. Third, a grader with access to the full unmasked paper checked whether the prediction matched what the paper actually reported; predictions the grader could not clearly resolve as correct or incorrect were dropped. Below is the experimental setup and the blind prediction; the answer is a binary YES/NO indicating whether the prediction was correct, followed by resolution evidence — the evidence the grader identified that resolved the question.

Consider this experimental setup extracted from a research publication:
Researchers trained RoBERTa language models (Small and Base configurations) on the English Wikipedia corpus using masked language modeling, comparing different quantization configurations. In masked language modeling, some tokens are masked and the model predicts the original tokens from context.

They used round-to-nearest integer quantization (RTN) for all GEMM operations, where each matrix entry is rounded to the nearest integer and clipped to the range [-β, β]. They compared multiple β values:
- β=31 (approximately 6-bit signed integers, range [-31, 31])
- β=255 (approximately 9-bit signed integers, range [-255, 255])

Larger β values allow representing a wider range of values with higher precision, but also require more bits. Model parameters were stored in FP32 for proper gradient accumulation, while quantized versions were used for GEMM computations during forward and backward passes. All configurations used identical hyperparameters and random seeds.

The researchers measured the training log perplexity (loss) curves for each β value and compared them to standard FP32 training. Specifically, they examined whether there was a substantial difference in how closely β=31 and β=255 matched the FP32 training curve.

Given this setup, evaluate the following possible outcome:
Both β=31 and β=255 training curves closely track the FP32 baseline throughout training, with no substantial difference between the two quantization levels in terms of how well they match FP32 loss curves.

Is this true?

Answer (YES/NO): YES